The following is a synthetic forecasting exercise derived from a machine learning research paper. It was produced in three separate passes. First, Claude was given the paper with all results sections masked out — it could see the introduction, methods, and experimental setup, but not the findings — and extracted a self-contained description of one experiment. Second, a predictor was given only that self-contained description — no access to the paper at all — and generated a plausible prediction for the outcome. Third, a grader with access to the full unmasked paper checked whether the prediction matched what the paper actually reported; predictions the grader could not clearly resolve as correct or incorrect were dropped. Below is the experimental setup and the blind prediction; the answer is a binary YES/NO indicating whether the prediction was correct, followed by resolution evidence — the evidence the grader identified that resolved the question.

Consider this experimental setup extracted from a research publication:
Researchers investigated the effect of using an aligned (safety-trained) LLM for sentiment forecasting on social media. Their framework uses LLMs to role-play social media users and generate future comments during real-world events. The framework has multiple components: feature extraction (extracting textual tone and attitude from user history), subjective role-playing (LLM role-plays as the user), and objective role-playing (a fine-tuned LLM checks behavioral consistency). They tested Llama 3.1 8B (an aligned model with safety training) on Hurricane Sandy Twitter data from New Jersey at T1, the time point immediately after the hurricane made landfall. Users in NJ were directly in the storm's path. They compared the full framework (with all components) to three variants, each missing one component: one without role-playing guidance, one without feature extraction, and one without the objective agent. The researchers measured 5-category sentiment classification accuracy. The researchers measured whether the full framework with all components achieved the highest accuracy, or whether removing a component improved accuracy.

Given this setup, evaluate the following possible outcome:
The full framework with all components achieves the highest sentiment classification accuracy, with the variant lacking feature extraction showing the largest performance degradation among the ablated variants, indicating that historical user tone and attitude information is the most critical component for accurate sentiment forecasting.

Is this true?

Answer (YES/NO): NO